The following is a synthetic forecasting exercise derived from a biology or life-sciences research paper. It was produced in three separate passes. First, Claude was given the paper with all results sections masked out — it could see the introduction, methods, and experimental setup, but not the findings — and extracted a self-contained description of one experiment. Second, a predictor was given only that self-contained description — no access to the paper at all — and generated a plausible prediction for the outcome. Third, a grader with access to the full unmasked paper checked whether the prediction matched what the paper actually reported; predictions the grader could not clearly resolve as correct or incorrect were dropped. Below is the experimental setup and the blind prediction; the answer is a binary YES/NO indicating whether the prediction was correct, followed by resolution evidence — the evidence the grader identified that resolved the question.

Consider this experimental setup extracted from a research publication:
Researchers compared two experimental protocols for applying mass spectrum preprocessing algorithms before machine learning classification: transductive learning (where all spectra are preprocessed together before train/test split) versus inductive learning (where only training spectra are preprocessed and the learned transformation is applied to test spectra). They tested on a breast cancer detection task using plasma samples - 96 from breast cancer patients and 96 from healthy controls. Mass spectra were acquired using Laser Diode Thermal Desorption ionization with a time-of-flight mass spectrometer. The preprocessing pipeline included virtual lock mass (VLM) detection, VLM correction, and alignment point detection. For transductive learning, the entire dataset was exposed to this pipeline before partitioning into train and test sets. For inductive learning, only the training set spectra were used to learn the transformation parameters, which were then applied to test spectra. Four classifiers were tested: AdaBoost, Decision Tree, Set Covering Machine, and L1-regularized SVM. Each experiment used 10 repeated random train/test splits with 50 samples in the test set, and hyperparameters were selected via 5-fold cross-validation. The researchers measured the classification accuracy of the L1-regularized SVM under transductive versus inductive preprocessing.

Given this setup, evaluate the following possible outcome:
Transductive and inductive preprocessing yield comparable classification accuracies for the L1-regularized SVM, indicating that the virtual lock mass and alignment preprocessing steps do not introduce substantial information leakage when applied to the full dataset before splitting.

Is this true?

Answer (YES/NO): NO